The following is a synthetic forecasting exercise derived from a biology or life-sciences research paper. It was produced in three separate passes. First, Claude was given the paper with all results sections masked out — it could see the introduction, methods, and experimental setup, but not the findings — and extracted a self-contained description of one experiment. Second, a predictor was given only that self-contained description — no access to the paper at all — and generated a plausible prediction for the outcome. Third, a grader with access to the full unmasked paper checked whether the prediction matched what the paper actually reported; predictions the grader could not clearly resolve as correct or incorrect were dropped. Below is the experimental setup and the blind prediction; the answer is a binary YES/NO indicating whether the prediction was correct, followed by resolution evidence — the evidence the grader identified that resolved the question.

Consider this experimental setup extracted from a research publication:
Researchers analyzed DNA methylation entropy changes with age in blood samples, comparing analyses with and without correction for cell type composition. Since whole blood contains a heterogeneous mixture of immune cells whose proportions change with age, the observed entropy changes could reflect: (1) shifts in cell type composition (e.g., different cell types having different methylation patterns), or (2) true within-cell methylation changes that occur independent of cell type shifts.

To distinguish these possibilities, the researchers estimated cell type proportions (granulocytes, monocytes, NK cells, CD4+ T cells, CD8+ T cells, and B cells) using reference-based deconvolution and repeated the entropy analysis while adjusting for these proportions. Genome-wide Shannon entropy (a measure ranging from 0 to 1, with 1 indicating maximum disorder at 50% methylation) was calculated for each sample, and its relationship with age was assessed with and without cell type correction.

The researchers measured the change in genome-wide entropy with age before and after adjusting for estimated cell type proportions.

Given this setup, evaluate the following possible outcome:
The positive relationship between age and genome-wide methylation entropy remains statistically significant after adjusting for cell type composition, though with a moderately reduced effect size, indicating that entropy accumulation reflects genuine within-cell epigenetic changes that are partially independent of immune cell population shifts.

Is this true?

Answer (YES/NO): NO